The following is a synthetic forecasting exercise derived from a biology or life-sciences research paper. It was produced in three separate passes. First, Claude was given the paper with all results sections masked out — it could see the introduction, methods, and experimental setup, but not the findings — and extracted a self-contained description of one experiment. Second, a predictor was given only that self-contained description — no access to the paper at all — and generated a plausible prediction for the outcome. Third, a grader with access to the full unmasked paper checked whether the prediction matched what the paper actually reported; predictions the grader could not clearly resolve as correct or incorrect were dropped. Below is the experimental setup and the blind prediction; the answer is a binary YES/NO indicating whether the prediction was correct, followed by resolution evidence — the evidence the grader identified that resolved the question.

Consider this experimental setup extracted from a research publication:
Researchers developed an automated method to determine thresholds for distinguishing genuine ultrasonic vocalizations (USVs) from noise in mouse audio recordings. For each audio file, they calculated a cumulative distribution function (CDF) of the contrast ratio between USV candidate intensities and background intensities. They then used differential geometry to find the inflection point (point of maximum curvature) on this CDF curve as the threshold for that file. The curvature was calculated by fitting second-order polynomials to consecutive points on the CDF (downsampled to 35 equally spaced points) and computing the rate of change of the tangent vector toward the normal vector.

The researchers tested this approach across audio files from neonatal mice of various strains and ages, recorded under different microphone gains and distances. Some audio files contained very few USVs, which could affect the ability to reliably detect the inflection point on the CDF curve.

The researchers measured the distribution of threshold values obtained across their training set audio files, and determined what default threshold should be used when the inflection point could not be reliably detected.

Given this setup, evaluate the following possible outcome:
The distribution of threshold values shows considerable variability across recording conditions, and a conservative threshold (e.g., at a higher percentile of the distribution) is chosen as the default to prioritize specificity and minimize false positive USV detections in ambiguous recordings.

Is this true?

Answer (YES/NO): NO